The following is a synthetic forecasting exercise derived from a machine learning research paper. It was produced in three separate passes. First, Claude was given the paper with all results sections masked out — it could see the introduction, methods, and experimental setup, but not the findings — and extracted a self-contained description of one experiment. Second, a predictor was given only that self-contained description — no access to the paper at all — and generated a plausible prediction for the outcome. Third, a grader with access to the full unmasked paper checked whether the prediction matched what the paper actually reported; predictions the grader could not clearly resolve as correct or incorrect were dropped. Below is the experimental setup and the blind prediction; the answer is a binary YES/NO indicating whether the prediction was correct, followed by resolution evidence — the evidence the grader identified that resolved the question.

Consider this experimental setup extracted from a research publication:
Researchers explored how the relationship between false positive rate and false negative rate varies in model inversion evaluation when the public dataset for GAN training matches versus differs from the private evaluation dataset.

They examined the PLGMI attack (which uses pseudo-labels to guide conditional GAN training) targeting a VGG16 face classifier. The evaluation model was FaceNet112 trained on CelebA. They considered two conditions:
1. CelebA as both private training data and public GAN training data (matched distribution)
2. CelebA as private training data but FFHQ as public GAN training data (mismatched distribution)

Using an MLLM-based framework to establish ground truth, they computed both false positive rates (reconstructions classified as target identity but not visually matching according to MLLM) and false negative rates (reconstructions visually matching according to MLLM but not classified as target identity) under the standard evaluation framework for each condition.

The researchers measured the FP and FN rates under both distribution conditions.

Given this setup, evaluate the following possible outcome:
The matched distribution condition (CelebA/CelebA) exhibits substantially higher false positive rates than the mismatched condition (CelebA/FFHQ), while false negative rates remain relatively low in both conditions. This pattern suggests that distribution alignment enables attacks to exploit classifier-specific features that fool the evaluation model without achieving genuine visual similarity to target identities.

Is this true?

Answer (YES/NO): YES